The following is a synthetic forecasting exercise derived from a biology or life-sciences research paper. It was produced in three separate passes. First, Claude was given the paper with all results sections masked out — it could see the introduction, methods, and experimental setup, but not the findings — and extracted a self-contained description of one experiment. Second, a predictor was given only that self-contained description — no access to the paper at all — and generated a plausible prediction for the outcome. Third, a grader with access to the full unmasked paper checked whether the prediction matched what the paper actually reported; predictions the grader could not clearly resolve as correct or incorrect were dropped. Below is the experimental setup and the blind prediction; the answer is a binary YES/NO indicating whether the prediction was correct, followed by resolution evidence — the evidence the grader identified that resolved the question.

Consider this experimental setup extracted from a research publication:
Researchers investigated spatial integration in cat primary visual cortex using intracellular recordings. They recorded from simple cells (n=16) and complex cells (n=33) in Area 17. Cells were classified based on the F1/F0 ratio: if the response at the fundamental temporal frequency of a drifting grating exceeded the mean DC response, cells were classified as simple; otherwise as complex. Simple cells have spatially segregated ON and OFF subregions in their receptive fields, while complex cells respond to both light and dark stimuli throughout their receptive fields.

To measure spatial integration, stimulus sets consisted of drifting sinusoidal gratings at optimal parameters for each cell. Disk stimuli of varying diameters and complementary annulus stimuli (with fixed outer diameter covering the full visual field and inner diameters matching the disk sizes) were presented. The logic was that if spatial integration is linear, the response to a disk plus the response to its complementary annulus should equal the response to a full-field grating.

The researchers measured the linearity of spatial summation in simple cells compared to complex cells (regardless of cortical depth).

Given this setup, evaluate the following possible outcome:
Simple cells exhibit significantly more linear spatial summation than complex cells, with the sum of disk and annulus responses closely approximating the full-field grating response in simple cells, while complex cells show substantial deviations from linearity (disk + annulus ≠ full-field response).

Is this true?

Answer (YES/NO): NO